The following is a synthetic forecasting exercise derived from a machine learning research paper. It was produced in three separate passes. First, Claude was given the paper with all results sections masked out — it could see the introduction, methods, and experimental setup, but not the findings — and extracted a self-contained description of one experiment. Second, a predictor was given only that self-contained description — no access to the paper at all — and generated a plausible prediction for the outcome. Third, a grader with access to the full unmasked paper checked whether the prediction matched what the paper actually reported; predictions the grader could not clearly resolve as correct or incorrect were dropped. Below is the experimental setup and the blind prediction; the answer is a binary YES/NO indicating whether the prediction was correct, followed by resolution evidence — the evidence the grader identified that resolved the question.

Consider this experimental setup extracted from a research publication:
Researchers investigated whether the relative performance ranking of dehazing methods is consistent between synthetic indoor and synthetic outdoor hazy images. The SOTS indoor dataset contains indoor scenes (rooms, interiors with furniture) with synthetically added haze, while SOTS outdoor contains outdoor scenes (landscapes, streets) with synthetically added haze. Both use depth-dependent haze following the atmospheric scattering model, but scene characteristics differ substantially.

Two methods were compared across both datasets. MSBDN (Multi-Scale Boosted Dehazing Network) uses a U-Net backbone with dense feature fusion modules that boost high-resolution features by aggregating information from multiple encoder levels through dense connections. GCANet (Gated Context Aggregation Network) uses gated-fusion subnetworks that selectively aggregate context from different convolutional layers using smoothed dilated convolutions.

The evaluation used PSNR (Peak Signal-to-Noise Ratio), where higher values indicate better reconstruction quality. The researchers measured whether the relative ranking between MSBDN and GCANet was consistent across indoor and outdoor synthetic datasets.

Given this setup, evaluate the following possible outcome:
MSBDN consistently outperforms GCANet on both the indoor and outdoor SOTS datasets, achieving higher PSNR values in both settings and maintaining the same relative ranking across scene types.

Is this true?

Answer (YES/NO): NO